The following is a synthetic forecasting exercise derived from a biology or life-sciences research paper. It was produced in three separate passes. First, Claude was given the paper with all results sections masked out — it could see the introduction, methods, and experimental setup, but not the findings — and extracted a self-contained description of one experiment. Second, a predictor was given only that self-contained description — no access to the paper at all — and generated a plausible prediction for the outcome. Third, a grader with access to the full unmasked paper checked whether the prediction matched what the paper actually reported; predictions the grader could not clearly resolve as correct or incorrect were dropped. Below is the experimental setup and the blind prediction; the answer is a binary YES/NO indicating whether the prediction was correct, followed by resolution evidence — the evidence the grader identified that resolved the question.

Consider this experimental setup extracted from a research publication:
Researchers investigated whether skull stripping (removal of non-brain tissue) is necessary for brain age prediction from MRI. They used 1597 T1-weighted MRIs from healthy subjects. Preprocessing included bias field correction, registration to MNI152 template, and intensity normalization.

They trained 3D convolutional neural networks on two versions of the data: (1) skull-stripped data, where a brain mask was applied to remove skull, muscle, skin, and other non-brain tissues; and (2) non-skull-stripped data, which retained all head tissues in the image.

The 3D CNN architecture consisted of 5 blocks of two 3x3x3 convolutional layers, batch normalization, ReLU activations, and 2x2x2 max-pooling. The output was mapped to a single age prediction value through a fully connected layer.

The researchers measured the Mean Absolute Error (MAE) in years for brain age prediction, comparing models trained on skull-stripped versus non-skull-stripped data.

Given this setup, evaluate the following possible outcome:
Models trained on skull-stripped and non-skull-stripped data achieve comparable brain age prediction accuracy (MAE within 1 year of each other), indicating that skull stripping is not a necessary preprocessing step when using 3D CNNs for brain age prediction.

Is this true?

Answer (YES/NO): NO